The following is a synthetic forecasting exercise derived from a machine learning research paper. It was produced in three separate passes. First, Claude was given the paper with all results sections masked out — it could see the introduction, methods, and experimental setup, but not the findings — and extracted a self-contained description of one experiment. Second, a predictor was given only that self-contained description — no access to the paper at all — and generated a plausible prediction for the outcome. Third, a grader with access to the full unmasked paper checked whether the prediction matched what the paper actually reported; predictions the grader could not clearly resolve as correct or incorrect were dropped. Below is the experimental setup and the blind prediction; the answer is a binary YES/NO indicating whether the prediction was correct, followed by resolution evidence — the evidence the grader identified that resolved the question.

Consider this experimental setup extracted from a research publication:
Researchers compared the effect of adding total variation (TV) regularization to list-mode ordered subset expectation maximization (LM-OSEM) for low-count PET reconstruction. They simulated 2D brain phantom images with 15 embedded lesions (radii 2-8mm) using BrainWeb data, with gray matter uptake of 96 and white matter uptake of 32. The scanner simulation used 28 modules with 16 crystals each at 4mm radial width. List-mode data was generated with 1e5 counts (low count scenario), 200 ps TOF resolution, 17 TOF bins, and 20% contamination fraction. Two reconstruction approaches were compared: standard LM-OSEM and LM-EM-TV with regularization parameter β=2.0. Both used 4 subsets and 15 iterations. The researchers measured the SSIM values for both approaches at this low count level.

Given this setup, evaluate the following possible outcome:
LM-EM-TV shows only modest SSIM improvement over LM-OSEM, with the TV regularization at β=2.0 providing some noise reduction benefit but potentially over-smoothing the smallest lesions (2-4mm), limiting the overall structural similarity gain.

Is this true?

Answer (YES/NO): YES